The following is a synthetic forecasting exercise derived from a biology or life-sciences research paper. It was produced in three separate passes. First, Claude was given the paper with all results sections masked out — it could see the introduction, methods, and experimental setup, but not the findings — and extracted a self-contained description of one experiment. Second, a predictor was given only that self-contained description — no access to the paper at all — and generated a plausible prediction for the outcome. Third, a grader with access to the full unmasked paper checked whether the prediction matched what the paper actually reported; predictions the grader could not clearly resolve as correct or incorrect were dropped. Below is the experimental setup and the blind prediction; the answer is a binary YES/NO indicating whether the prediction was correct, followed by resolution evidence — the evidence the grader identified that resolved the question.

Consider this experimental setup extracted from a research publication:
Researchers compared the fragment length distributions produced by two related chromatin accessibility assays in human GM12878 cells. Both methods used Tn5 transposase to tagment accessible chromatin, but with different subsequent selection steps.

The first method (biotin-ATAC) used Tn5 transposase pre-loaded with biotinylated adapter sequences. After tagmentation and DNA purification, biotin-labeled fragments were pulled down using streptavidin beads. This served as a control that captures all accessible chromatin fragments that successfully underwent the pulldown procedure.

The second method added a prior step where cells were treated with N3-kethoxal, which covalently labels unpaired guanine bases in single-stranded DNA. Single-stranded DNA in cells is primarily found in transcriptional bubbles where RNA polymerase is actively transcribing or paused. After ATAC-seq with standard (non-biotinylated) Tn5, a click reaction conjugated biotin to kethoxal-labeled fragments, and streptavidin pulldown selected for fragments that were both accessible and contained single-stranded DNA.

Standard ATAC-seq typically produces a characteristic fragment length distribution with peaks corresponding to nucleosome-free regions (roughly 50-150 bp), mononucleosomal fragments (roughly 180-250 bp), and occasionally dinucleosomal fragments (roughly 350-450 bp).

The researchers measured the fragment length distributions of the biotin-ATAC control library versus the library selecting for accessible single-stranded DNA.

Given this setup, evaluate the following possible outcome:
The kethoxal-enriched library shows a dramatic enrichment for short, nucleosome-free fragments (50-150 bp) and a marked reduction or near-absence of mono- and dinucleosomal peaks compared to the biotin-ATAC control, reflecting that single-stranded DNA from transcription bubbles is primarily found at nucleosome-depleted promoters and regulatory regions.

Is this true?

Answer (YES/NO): NO